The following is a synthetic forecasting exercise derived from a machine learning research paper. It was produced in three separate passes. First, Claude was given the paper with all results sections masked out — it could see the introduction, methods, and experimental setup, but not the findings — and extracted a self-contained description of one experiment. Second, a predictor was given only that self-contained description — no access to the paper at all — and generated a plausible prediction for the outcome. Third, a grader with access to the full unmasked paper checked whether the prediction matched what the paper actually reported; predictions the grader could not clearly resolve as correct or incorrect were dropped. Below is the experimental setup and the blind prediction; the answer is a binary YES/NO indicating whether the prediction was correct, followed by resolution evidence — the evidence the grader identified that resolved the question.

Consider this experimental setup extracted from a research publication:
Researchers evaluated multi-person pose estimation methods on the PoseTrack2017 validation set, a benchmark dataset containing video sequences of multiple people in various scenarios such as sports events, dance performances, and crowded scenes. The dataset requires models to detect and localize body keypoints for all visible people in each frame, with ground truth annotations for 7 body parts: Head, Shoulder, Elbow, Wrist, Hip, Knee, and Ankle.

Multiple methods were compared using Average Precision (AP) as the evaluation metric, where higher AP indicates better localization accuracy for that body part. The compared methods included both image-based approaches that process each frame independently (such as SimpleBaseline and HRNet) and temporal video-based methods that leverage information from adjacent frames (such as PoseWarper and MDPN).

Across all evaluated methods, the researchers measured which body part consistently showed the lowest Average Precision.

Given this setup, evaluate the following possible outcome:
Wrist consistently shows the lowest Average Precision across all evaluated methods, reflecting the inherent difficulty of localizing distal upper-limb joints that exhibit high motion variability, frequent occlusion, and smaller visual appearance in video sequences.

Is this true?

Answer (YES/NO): NO